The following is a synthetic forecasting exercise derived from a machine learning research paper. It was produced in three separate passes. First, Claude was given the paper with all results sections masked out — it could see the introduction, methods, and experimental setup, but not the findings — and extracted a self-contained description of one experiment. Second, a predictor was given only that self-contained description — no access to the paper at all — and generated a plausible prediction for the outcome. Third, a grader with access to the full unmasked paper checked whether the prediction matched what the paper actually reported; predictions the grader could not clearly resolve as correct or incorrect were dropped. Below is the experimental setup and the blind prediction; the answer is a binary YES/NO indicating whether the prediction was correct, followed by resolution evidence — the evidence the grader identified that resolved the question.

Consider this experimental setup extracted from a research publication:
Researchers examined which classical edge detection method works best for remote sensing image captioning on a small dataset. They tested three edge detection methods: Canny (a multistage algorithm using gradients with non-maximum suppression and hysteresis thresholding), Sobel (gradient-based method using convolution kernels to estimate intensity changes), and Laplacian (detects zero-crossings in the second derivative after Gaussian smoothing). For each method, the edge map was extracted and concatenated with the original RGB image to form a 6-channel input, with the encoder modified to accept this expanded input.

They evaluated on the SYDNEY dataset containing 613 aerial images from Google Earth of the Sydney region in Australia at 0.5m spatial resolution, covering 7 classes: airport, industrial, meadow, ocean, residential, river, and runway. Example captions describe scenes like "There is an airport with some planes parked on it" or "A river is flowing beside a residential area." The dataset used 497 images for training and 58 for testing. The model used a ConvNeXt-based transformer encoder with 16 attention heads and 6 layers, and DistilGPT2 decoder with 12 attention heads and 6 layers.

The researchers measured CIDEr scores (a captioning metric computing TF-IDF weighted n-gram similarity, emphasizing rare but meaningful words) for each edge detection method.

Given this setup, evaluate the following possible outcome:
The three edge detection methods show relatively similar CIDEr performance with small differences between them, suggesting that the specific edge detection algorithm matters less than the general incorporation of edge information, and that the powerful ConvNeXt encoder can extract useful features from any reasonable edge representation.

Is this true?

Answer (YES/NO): YES